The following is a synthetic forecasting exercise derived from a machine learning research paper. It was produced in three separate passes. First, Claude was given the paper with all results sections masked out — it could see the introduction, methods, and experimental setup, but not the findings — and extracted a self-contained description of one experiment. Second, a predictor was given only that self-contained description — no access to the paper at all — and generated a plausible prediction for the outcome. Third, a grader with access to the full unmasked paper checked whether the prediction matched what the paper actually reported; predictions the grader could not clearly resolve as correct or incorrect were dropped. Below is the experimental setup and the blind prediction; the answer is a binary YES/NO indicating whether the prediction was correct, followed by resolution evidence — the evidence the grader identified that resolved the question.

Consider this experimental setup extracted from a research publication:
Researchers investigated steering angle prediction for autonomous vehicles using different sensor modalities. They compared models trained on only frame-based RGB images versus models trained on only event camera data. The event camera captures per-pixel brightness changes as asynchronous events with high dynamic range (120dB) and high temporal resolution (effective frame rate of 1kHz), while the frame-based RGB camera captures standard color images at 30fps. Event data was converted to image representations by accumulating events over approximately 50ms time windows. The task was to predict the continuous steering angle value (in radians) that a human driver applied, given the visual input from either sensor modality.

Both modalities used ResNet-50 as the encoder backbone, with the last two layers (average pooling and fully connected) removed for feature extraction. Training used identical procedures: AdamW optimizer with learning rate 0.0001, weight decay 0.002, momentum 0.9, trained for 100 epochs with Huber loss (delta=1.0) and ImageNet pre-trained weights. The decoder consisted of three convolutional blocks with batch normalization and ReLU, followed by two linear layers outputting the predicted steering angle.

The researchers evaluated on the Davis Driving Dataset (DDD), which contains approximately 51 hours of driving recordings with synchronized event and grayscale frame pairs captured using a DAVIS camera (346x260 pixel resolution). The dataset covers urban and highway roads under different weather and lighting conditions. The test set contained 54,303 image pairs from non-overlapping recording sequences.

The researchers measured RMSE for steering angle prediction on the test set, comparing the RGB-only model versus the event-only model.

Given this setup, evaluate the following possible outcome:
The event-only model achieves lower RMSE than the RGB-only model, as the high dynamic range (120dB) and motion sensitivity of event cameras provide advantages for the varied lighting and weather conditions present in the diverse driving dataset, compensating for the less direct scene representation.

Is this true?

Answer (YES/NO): NO